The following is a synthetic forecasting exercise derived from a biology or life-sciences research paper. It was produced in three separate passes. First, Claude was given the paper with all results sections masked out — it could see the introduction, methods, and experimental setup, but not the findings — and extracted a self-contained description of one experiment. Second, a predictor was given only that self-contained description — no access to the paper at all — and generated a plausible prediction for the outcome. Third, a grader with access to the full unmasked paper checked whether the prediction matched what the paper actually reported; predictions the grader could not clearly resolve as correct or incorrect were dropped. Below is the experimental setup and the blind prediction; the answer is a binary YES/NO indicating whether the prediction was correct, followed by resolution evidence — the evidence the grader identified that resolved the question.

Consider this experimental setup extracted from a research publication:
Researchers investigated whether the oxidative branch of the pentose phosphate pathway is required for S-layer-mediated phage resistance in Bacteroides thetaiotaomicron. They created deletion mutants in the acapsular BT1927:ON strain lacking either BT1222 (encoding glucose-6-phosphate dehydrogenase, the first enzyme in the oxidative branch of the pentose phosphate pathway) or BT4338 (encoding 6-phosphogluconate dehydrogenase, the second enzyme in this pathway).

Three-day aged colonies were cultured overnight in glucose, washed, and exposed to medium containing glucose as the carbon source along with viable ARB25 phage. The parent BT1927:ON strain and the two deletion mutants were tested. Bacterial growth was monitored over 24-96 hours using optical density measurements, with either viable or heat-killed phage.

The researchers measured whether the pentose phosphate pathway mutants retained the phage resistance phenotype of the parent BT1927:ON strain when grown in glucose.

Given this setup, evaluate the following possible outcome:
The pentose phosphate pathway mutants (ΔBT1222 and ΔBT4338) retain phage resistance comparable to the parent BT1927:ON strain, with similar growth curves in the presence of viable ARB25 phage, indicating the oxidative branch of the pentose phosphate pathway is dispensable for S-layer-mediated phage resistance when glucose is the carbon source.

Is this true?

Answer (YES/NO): NO